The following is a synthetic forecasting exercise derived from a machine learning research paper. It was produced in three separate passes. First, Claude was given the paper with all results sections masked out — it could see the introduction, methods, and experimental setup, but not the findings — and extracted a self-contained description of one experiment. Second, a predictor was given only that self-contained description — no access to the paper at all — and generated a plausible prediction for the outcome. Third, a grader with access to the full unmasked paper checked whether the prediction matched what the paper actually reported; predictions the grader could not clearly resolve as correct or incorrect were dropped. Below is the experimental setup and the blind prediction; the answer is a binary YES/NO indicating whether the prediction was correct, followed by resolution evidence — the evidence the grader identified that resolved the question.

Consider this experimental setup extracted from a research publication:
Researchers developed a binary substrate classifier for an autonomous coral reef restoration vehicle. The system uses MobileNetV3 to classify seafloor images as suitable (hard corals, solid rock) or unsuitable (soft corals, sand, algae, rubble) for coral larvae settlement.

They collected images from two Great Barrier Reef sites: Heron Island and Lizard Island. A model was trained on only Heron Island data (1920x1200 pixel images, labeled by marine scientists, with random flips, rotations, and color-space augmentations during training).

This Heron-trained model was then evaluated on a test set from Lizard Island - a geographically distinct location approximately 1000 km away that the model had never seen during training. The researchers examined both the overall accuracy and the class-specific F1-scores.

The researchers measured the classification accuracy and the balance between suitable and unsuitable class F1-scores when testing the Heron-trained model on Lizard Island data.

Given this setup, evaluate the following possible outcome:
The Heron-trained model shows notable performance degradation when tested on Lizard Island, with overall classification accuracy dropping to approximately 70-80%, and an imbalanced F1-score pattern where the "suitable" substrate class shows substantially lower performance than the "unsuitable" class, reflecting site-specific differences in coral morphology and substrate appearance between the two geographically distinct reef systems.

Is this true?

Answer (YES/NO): NO